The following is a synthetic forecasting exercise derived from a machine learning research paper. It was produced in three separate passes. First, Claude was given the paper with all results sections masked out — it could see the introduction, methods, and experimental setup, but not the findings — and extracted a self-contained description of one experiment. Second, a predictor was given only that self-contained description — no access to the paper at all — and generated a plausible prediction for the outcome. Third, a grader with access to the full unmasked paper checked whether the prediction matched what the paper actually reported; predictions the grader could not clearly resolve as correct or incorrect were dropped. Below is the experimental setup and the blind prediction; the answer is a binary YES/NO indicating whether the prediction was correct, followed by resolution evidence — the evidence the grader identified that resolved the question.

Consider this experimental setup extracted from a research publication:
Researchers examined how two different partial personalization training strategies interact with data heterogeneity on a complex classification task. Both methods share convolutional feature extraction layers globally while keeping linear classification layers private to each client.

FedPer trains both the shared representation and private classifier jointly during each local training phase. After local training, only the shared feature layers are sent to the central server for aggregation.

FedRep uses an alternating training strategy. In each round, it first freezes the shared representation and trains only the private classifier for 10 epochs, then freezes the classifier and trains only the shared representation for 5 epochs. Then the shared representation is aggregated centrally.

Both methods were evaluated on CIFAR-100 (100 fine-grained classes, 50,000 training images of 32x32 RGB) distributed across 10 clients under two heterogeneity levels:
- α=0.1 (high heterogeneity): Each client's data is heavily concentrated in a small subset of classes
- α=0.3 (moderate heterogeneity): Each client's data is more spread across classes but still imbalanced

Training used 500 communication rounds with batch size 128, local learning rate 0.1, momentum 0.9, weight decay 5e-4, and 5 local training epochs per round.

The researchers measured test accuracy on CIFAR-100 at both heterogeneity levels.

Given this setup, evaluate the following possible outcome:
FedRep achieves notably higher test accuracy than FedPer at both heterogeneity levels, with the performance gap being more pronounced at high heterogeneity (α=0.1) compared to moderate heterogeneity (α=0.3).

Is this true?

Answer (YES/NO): NO